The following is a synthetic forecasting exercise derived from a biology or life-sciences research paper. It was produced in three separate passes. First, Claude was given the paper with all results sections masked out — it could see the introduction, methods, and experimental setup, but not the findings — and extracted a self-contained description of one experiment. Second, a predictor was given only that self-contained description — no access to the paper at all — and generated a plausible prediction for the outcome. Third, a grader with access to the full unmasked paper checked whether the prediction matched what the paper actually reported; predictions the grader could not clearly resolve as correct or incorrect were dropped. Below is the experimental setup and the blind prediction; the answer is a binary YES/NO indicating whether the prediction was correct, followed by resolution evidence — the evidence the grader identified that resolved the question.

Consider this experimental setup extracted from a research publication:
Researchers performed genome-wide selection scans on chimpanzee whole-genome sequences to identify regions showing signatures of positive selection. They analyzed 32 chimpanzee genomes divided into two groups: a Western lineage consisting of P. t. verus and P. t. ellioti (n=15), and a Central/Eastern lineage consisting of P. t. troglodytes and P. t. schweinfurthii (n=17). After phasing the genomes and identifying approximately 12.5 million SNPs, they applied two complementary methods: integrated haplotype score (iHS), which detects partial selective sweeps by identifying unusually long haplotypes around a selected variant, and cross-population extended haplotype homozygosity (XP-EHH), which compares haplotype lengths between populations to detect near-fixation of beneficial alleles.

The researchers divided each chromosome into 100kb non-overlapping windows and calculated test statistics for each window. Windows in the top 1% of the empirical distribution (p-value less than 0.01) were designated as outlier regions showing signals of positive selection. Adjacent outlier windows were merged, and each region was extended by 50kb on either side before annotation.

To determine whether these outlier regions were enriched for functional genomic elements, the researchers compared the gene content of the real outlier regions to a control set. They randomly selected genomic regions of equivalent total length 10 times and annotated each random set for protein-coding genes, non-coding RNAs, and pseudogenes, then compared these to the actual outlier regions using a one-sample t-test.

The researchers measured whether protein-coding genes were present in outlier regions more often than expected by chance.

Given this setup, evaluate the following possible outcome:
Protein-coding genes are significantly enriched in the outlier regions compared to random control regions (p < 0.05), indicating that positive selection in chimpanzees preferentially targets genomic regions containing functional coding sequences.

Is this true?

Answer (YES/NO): YES